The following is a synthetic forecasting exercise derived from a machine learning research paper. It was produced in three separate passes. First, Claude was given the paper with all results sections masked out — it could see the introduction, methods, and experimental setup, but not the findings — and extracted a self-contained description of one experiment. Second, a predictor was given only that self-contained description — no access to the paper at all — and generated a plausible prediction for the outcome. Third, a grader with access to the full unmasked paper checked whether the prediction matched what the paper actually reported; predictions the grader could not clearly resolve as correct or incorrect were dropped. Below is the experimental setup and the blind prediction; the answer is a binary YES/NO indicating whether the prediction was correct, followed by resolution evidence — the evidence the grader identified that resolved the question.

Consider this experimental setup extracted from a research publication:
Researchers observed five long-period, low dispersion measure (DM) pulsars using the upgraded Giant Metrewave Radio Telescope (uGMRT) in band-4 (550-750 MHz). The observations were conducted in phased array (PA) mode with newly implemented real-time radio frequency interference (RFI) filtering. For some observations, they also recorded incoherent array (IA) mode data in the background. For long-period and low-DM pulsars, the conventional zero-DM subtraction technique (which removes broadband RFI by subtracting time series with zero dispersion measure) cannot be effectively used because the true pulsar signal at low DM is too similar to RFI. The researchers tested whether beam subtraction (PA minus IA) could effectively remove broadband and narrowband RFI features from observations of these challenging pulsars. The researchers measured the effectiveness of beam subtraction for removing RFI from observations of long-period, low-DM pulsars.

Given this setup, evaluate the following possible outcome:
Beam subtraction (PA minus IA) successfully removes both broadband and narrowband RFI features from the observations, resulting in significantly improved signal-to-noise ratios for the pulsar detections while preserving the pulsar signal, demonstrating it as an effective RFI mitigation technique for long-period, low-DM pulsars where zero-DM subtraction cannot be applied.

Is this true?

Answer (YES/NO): YES